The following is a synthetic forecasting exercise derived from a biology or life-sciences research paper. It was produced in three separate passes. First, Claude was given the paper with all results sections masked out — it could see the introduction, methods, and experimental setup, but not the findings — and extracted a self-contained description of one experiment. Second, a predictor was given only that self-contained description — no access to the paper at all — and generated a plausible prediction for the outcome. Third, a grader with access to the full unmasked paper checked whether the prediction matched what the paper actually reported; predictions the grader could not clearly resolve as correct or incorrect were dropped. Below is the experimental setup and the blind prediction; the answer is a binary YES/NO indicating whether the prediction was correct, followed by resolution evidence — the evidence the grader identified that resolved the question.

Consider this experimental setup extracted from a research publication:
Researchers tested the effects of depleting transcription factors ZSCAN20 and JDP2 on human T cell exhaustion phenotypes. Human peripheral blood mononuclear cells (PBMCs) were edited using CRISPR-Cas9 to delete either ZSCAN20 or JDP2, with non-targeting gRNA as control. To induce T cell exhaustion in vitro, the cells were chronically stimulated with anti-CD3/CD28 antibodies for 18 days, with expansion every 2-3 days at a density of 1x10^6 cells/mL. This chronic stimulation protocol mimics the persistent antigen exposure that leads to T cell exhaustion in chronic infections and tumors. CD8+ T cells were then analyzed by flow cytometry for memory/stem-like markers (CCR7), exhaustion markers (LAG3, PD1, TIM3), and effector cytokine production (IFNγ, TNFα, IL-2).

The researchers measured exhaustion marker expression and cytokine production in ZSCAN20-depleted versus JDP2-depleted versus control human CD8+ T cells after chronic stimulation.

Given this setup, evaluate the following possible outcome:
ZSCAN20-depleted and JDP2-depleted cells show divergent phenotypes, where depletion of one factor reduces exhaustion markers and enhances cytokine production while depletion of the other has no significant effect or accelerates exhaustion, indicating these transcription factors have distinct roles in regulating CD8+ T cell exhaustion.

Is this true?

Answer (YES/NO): NO